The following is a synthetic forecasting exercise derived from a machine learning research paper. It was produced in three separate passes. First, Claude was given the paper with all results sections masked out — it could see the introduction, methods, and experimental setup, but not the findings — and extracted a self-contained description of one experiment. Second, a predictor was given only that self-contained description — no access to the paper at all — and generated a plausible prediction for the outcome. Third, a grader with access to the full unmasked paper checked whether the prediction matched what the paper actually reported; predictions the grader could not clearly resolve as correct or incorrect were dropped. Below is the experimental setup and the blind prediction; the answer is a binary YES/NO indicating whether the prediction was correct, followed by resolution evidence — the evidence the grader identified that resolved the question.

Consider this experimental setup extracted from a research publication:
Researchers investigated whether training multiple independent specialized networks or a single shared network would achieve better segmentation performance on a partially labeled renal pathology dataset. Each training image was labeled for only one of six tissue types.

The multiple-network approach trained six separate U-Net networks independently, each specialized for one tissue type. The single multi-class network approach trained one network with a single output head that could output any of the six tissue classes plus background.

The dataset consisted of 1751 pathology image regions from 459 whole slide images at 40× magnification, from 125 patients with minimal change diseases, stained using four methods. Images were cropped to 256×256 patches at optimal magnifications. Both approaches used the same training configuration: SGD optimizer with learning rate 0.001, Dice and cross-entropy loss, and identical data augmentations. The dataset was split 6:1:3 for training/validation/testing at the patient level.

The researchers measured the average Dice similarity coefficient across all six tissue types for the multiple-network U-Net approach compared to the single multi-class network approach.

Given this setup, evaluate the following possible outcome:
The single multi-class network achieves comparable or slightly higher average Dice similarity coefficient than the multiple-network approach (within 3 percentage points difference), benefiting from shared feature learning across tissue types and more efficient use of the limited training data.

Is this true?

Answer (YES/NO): NO